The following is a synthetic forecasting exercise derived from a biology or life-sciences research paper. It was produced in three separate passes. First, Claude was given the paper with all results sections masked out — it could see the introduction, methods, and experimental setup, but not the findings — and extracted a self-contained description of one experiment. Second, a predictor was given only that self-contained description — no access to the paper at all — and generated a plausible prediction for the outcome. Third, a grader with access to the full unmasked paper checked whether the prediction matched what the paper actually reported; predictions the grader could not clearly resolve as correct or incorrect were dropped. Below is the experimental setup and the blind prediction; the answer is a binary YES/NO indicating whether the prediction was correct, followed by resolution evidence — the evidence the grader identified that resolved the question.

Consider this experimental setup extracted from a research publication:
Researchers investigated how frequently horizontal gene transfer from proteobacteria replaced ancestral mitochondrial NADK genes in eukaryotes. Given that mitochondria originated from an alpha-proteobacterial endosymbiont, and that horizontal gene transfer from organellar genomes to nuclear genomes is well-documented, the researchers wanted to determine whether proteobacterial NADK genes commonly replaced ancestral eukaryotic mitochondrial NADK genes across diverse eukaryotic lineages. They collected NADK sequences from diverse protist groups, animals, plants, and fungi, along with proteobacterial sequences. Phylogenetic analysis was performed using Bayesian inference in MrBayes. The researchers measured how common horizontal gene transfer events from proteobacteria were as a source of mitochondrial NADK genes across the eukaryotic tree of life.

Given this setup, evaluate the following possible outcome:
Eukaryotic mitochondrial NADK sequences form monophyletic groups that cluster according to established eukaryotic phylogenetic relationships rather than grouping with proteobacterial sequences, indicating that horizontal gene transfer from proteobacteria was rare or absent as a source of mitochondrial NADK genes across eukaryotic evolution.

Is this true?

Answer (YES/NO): YES